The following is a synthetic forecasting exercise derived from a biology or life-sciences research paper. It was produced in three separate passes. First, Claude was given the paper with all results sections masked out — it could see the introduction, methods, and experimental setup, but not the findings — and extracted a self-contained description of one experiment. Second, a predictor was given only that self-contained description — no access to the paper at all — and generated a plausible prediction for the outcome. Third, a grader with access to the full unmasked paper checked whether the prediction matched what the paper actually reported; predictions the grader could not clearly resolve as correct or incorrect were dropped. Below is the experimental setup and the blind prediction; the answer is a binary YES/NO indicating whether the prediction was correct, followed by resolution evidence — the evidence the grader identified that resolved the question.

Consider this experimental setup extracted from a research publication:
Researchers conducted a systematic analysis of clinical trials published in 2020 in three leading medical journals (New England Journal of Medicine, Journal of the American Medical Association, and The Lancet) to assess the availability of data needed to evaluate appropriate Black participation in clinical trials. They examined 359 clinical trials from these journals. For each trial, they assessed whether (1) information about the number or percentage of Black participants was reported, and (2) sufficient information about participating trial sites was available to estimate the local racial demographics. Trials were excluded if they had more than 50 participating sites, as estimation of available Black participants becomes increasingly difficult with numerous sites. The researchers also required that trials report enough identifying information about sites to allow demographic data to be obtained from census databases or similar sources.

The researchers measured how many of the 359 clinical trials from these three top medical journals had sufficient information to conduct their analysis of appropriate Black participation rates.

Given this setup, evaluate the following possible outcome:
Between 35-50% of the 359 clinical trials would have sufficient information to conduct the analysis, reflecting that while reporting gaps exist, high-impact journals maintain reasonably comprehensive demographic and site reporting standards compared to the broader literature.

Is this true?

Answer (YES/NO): NO